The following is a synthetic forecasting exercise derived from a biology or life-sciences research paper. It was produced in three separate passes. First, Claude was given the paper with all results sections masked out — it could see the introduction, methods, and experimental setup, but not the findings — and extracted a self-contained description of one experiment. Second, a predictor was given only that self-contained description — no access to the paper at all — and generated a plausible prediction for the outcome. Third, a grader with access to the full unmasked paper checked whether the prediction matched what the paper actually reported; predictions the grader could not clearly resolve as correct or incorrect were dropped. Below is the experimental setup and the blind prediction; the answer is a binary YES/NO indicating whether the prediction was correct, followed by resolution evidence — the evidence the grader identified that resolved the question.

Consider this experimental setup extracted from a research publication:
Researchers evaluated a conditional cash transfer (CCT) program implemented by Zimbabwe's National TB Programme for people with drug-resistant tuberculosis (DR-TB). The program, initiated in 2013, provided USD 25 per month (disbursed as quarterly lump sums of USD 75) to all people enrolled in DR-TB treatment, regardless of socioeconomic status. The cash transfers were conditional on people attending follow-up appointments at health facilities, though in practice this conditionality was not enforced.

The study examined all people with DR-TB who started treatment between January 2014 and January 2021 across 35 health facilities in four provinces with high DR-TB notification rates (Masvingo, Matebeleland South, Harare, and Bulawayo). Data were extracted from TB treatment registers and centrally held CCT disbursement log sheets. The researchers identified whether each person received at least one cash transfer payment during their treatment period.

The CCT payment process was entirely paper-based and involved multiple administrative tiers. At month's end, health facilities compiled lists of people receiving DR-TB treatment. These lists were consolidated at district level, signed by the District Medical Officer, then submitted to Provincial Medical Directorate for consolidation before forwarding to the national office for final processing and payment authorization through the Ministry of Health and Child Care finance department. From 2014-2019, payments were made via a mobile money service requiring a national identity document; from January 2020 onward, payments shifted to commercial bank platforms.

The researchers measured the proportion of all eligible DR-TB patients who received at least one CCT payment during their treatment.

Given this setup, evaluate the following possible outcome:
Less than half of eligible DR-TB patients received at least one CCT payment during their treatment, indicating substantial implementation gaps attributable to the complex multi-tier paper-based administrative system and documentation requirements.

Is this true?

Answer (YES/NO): NO